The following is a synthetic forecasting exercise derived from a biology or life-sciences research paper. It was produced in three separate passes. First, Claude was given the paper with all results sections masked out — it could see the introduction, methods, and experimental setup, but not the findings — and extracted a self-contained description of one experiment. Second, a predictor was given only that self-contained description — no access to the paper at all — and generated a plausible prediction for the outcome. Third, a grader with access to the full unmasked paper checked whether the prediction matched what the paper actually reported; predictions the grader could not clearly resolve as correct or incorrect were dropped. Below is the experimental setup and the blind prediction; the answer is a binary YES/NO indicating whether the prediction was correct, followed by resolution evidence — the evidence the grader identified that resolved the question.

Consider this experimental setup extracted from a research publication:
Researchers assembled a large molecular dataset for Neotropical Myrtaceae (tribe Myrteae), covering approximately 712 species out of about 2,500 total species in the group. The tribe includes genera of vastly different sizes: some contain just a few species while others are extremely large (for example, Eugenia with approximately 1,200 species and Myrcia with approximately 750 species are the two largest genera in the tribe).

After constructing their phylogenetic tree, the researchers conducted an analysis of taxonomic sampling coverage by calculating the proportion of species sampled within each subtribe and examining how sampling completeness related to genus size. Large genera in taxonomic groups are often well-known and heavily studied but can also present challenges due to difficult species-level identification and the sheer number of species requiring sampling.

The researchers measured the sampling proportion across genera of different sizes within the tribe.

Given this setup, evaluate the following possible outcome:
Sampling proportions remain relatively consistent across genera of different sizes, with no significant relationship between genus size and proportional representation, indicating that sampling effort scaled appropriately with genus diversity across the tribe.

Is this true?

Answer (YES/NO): NO